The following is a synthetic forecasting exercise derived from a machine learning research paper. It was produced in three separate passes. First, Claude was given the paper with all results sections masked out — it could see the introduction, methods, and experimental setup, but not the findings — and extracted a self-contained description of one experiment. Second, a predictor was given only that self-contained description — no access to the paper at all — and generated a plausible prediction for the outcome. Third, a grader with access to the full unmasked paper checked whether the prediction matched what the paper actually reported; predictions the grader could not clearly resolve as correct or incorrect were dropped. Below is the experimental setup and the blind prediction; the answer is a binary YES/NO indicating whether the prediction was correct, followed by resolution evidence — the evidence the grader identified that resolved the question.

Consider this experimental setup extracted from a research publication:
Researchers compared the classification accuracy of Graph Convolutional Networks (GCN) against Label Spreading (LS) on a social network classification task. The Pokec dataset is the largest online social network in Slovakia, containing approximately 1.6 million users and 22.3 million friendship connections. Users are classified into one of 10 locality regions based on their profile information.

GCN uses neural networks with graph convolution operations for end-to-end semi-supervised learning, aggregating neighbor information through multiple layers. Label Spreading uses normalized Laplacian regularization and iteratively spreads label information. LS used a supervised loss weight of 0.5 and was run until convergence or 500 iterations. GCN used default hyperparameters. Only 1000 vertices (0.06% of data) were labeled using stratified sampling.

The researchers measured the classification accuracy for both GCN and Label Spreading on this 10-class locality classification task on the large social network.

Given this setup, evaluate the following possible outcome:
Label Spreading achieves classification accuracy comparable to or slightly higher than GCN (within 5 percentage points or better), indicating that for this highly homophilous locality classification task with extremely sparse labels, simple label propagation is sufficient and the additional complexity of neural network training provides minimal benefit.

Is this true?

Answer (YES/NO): YES